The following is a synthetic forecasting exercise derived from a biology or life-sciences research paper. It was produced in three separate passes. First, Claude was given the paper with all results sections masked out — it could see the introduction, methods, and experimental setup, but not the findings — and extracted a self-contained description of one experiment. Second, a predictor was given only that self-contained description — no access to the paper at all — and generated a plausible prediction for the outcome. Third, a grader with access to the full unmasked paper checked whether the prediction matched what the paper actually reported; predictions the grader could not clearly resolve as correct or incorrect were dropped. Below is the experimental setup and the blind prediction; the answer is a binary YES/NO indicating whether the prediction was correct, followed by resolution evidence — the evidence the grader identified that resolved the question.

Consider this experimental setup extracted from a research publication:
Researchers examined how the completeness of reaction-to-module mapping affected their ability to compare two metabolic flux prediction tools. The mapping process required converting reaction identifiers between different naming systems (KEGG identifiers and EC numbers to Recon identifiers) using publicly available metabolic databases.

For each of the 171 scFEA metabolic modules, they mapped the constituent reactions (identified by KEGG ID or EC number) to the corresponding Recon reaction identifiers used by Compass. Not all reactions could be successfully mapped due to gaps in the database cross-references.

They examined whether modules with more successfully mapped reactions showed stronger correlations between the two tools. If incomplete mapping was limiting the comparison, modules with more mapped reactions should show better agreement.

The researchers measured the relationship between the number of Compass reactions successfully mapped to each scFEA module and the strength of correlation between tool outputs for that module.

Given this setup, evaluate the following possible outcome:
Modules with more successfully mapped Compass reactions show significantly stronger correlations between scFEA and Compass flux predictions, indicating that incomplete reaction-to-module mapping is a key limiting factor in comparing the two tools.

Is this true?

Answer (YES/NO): NO